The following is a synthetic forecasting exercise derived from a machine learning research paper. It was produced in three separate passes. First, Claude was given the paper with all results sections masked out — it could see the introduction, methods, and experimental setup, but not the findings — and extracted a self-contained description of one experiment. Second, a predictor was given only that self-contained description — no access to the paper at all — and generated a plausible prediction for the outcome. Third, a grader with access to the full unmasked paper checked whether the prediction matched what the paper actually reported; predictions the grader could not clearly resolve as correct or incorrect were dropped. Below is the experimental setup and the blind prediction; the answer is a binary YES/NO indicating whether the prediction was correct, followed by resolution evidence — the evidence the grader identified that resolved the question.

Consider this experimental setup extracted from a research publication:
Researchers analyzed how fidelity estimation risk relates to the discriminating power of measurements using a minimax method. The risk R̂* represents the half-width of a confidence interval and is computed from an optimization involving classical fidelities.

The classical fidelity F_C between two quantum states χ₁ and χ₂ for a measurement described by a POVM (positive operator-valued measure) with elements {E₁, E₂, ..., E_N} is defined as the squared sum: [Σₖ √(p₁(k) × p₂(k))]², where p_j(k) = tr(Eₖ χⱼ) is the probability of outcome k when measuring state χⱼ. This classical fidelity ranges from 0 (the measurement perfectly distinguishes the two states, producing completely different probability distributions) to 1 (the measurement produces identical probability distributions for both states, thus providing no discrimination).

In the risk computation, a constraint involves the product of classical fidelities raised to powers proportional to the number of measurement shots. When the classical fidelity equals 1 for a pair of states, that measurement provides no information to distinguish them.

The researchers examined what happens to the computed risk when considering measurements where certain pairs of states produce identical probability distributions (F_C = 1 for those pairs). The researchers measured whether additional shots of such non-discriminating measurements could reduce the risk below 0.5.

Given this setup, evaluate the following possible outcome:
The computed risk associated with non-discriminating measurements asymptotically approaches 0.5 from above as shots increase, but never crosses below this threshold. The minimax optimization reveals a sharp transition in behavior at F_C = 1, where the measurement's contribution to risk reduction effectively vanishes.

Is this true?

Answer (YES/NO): NO